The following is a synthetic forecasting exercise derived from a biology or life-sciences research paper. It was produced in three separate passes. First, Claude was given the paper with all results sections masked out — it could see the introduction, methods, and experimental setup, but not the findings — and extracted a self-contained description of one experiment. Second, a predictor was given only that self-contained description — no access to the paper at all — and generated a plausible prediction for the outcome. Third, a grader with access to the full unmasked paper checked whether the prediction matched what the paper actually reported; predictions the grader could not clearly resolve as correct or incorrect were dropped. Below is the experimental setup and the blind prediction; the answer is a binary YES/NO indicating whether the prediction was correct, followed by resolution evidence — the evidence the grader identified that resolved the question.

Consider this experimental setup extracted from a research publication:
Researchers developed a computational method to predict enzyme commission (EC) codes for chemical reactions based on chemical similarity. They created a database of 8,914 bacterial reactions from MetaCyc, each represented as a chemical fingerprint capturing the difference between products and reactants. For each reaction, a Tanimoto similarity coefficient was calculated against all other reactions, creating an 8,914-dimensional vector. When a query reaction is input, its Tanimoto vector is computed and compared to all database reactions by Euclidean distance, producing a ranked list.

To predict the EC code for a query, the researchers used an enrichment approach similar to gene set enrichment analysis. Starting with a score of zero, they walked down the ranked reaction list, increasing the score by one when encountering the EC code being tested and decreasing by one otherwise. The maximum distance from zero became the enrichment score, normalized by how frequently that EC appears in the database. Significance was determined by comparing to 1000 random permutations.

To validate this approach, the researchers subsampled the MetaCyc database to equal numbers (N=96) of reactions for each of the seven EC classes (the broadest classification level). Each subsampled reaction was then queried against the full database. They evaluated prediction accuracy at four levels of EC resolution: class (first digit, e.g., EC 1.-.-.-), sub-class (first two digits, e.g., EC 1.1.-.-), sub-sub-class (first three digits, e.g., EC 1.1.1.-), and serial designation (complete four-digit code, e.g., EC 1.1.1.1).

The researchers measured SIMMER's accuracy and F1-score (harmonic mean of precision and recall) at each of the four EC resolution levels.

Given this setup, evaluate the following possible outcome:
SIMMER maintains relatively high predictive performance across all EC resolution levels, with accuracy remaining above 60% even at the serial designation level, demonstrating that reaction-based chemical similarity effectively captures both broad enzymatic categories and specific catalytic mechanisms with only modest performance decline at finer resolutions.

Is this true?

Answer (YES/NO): NO